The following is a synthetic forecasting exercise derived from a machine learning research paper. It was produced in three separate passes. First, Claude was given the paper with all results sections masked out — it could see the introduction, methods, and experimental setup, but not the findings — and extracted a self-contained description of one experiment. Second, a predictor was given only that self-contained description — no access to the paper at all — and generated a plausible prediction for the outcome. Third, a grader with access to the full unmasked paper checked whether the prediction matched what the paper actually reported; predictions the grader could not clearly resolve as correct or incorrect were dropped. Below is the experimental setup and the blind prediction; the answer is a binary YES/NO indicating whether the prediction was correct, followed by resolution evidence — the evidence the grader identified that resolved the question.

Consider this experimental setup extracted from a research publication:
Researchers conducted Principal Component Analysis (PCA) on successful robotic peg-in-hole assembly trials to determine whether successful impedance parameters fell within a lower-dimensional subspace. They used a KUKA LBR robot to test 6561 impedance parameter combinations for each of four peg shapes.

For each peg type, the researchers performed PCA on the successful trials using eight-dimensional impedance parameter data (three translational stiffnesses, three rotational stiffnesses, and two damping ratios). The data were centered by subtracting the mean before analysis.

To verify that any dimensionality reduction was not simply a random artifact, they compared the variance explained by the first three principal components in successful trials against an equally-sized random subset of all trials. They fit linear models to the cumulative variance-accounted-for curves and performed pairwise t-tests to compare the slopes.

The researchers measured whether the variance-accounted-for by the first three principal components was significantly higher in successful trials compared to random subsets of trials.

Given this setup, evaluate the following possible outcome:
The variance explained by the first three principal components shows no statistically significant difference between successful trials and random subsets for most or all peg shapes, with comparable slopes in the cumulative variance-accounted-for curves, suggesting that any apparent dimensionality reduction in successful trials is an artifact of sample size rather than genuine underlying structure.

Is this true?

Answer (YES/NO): NO